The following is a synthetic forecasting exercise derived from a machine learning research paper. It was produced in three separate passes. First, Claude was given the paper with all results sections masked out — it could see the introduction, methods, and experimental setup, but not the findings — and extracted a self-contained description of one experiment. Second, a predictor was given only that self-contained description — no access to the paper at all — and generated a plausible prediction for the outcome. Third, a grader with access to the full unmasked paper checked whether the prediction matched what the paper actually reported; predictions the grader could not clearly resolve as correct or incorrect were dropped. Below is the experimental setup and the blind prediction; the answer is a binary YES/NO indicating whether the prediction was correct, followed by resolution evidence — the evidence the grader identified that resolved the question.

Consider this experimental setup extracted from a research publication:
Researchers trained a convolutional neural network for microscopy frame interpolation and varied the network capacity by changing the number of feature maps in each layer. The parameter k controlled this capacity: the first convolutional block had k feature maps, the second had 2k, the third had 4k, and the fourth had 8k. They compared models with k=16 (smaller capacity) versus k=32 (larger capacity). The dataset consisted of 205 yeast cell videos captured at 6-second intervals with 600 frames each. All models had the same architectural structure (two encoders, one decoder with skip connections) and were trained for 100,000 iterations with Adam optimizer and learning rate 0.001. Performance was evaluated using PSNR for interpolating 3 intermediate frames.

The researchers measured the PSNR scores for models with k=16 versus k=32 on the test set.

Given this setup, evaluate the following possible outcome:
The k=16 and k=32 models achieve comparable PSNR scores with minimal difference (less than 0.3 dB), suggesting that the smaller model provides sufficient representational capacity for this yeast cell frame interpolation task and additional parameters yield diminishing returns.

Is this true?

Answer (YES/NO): NO